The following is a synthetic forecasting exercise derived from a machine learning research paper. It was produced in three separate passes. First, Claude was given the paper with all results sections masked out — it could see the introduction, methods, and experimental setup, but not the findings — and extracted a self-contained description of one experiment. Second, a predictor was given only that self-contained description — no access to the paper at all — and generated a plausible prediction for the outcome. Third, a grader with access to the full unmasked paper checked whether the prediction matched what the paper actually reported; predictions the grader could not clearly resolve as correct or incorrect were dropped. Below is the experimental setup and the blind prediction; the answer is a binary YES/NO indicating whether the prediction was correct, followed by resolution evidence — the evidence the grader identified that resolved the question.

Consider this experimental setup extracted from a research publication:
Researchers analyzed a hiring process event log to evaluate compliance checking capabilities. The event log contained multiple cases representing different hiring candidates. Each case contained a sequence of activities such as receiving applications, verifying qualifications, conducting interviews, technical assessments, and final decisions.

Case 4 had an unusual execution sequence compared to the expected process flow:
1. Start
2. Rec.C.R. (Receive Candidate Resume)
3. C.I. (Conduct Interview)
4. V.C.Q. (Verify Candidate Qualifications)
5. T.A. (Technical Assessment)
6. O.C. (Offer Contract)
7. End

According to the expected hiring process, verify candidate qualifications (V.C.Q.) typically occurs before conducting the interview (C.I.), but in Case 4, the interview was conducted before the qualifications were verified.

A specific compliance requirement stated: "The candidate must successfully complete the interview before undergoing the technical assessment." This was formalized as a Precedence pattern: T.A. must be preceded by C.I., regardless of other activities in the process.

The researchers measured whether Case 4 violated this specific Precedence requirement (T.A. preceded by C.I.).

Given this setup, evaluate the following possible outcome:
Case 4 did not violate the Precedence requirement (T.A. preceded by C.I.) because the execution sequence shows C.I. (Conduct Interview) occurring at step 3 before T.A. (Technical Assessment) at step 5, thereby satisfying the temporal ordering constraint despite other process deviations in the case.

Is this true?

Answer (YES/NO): NO